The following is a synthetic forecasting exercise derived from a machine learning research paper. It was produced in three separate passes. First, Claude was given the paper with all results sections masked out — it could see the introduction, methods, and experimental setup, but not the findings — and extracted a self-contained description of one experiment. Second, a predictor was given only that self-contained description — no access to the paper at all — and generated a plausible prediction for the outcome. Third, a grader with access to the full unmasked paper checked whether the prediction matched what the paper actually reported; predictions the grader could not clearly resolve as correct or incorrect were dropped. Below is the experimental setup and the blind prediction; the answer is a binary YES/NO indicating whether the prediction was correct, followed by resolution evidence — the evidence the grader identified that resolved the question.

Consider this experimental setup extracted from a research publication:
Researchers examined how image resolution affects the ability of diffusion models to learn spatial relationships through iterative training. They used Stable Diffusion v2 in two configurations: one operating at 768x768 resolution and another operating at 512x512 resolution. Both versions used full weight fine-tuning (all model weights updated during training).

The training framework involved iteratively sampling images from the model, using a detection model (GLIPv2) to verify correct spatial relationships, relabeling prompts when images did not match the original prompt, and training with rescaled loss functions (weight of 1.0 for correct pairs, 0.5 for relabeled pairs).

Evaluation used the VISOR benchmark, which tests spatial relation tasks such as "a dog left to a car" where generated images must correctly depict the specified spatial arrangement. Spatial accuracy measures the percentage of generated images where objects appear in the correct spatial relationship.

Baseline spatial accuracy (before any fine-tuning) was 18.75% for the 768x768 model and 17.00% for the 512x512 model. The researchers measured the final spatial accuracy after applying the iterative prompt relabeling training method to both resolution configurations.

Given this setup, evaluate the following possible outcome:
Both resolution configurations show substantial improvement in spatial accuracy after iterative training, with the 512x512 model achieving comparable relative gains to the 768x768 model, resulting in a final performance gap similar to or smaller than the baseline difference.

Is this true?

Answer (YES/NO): NO